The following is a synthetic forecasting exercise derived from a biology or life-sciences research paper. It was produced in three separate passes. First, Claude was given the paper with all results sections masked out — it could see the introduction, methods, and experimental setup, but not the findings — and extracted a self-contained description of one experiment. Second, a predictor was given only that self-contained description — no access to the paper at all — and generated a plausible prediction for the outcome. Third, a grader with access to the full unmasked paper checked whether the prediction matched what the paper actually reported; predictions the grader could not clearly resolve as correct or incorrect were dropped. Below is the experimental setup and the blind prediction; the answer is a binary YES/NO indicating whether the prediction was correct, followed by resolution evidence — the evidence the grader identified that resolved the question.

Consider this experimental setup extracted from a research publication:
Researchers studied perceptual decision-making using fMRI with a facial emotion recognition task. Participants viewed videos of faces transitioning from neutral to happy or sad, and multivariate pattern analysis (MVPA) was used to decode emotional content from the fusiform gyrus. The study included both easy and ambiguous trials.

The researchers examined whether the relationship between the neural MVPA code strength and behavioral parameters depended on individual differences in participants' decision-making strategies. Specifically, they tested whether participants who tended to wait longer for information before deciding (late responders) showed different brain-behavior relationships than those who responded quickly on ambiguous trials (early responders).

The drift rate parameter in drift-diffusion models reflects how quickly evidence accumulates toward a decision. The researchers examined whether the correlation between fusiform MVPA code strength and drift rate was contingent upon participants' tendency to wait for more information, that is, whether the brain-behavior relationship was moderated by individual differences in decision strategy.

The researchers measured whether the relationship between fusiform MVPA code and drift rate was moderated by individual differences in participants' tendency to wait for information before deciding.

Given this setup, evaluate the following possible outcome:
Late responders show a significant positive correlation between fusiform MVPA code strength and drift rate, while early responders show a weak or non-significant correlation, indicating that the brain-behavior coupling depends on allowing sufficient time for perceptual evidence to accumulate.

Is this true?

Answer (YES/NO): YES